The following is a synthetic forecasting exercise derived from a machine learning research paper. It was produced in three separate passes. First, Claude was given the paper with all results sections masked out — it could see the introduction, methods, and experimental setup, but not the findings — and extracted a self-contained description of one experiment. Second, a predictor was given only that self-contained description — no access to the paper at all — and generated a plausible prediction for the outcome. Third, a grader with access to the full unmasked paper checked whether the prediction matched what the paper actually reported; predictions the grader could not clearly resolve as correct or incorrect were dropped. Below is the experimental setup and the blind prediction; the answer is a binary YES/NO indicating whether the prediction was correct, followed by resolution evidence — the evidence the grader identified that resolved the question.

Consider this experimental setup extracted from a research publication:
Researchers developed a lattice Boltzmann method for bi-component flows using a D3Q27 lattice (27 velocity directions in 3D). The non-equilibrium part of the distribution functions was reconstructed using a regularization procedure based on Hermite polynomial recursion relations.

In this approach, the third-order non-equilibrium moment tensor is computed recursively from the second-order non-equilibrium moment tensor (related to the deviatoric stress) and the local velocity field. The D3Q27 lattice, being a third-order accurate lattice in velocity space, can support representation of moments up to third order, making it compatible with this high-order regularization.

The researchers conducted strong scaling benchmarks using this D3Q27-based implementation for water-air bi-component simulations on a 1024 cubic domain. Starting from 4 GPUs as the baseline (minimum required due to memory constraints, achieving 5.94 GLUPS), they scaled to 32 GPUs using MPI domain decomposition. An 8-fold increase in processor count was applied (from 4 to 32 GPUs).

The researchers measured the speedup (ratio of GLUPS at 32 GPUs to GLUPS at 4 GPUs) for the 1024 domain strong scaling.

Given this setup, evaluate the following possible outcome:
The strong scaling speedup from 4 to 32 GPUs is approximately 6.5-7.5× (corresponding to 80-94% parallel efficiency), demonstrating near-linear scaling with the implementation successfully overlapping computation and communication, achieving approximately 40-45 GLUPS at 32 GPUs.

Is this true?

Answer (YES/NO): NO